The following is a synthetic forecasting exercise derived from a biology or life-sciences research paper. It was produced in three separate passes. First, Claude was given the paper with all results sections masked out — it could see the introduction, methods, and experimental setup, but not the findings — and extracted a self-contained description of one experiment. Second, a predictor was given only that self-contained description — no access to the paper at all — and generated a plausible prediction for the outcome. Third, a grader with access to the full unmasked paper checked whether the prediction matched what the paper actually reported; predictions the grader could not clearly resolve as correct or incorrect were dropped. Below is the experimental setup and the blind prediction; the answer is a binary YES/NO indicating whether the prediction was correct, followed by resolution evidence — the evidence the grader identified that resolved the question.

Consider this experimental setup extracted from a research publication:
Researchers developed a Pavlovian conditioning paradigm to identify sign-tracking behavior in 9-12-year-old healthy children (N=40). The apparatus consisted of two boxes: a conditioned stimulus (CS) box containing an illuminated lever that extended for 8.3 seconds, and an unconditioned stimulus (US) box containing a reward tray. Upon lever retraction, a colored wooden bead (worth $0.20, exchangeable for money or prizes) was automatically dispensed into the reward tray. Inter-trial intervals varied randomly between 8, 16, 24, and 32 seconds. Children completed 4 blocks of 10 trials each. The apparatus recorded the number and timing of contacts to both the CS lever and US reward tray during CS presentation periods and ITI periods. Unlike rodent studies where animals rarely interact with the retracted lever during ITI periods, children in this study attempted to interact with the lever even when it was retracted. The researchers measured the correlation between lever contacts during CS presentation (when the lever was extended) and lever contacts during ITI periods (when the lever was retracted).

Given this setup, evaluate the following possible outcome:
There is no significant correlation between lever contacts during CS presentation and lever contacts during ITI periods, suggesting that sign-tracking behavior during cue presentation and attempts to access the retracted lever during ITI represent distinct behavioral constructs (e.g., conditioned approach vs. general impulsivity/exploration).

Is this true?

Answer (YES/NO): NO